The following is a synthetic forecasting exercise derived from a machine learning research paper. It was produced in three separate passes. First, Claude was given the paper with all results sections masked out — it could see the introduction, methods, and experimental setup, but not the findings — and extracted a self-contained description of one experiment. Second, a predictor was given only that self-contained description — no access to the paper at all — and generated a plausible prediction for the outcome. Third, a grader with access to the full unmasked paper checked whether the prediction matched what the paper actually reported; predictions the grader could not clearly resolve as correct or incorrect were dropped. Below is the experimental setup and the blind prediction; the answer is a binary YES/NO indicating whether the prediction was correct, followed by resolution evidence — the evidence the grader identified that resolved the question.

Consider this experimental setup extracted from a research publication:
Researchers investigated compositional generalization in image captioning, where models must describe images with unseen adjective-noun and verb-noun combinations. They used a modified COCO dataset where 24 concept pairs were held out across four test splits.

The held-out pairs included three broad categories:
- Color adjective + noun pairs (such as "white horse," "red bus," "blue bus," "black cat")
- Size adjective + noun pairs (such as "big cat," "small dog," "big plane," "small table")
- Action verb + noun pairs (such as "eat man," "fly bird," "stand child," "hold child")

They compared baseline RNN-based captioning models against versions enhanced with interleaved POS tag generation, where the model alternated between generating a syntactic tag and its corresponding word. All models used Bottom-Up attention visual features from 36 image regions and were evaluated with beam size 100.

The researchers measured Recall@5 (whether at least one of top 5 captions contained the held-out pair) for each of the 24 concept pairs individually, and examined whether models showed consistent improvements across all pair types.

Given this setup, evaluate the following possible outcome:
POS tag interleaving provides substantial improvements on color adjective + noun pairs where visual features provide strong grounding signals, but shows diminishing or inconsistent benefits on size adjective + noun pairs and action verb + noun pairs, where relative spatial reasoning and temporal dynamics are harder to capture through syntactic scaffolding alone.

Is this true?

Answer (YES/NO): NO